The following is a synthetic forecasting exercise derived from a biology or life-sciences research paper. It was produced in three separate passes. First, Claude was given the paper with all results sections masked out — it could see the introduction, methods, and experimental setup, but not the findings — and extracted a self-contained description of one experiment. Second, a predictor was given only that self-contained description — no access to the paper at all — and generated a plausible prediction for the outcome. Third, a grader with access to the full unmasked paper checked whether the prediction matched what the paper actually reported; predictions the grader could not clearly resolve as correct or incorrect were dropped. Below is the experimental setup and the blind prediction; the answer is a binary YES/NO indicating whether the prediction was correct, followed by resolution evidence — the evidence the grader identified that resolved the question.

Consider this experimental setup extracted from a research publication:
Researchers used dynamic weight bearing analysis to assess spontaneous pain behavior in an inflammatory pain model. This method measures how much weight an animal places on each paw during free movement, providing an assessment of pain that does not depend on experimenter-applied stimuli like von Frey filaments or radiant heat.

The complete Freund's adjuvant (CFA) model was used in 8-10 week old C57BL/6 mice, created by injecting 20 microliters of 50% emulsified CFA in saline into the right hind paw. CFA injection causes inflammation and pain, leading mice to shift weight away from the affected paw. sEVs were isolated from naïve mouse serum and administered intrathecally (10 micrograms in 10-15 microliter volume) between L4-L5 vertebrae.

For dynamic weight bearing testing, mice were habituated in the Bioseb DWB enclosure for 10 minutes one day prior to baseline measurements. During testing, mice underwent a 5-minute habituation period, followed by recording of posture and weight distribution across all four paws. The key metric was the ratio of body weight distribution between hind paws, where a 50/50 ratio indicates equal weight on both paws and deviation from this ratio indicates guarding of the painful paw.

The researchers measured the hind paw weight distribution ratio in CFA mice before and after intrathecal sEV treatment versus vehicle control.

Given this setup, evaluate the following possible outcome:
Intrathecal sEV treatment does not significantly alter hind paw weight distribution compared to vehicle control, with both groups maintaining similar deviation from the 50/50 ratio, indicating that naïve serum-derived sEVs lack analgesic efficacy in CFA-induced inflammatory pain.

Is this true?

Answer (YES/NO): NO